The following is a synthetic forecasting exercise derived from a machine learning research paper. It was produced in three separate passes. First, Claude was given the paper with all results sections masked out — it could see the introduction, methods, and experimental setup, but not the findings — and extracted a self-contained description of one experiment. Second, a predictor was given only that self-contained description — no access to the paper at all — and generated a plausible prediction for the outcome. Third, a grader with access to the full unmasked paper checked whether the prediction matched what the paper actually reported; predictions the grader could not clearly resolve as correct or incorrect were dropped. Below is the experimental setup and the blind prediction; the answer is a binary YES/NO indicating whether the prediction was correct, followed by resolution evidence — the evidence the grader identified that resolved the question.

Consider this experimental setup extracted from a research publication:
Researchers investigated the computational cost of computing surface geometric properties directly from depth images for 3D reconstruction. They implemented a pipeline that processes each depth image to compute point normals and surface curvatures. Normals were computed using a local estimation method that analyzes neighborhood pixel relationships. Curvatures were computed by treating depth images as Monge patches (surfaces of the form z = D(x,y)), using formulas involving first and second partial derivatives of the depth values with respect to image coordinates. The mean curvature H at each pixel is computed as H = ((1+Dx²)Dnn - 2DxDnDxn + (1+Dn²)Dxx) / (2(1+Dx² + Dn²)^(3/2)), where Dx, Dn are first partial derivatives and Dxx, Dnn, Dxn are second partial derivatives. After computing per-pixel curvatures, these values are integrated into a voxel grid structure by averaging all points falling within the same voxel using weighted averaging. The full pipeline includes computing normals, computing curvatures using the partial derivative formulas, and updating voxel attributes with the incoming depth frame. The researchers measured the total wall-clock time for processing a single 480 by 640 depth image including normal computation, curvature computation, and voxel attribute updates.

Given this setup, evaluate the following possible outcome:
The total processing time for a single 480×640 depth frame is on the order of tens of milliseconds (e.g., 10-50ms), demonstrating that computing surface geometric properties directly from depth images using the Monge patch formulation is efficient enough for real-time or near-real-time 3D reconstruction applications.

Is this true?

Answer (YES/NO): YES